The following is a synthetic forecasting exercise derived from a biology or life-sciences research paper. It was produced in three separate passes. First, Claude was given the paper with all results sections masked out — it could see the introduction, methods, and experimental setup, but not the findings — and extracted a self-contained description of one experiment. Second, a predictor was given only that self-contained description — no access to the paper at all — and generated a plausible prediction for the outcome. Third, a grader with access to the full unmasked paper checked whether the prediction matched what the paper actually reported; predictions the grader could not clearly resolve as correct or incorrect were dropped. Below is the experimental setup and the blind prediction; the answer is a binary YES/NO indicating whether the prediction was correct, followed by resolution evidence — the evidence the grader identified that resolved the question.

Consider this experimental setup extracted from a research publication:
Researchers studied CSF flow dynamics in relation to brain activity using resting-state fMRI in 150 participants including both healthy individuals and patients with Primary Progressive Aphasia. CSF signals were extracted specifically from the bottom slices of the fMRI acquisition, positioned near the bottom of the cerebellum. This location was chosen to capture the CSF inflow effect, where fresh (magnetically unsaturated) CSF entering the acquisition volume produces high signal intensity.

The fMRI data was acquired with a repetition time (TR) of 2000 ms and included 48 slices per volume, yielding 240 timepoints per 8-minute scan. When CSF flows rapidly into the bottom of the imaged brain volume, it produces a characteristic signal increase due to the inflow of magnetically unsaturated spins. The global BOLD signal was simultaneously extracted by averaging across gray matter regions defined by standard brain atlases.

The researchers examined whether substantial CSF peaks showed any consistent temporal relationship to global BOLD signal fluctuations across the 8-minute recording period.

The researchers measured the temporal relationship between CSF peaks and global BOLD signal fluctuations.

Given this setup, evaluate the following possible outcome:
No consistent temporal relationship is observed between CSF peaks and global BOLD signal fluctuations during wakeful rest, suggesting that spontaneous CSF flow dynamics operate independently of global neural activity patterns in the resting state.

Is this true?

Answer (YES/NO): NO